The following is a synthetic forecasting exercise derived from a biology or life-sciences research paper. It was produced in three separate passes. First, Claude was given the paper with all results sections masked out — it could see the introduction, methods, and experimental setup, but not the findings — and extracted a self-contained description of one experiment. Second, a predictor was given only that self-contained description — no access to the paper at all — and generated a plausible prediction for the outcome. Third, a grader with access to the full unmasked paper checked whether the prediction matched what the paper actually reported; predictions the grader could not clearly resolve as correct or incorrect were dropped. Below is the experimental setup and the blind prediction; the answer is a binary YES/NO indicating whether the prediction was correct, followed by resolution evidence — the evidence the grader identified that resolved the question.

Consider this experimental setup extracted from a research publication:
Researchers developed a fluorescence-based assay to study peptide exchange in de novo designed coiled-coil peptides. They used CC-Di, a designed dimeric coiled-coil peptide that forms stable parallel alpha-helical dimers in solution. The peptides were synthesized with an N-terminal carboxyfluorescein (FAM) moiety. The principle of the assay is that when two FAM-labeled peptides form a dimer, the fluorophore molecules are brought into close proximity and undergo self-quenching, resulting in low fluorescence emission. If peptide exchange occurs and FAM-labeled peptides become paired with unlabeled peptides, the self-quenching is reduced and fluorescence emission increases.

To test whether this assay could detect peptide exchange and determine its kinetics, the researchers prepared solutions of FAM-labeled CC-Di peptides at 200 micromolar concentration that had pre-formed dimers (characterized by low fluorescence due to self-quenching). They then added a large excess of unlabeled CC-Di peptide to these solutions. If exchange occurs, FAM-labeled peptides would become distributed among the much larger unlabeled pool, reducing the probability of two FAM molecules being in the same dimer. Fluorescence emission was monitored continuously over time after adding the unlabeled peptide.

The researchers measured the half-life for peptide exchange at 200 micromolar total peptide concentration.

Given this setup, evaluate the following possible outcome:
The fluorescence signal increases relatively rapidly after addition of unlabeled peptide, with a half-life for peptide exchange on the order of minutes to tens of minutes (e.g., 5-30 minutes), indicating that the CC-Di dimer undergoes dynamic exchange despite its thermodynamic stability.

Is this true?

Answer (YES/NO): YES